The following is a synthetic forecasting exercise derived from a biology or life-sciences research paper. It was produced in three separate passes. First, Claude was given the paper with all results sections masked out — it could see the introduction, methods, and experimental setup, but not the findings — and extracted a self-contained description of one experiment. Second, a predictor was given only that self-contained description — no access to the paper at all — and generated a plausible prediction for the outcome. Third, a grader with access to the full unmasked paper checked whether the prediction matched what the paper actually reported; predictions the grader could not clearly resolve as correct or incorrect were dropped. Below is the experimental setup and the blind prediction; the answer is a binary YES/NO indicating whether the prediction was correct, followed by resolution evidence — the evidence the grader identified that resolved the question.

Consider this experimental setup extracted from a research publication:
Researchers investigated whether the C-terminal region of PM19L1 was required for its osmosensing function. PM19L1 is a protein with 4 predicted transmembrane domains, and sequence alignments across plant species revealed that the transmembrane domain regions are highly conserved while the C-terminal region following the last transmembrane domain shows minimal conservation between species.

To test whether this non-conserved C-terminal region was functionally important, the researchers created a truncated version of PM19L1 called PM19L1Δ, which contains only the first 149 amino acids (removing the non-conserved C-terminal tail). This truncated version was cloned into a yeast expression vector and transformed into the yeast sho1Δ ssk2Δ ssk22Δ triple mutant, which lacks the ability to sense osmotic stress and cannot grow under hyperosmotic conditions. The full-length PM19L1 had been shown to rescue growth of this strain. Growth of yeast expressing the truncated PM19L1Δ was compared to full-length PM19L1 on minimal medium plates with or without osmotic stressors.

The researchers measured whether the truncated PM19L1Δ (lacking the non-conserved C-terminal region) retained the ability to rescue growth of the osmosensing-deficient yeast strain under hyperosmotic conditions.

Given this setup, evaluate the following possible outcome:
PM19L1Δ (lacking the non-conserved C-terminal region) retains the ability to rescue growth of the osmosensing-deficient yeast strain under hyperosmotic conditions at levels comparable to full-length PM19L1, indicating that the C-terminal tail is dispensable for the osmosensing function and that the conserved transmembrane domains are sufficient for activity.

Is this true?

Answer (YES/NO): YES